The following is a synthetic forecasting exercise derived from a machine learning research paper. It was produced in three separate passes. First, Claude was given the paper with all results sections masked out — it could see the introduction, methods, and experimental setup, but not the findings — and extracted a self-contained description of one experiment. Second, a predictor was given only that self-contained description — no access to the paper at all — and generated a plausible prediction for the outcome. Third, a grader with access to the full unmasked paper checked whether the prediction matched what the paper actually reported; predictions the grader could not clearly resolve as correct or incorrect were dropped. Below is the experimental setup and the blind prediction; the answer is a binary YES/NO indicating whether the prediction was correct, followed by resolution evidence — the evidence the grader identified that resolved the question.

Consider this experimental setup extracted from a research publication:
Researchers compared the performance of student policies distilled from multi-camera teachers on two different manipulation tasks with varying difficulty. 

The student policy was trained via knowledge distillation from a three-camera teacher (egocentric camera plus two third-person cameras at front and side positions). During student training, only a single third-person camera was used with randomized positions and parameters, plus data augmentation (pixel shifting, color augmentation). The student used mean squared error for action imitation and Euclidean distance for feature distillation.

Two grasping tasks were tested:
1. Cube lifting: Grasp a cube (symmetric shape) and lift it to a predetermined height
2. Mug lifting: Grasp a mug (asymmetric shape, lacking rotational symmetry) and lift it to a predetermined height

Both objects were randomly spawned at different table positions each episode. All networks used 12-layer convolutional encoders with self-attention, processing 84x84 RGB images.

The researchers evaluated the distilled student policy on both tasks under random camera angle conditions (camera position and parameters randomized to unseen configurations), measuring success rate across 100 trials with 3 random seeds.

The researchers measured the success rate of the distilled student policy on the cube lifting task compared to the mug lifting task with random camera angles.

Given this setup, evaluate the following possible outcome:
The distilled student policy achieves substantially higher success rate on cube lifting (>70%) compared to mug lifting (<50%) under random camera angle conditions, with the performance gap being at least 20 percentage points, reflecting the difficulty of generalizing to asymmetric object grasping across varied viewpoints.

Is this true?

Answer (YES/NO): NO